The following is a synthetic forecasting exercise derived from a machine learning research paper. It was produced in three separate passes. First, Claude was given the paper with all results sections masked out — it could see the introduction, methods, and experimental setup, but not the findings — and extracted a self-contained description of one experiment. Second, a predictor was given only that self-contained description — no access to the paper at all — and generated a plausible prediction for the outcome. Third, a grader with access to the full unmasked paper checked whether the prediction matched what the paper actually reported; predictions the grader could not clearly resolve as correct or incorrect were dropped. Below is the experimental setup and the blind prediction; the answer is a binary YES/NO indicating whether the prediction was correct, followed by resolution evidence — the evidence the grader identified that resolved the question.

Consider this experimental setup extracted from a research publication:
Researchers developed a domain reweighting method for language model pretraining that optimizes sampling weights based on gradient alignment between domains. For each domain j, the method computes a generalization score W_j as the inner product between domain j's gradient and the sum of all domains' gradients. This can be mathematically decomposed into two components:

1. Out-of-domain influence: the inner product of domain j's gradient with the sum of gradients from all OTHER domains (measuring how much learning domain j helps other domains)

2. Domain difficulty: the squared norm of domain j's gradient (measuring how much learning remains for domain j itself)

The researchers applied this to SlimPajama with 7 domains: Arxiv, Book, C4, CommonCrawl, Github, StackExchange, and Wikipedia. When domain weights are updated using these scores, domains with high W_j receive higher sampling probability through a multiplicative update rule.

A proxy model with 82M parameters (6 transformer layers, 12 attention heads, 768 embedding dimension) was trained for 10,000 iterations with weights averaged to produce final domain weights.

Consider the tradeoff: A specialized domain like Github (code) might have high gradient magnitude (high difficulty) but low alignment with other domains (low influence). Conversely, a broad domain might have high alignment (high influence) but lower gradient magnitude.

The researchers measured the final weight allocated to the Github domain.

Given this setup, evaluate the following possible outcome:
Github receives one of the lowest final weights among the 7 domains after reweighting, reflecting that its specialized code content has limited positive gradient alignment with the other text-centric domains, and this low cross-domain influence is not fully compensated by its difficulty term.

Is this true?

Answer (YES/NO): NO